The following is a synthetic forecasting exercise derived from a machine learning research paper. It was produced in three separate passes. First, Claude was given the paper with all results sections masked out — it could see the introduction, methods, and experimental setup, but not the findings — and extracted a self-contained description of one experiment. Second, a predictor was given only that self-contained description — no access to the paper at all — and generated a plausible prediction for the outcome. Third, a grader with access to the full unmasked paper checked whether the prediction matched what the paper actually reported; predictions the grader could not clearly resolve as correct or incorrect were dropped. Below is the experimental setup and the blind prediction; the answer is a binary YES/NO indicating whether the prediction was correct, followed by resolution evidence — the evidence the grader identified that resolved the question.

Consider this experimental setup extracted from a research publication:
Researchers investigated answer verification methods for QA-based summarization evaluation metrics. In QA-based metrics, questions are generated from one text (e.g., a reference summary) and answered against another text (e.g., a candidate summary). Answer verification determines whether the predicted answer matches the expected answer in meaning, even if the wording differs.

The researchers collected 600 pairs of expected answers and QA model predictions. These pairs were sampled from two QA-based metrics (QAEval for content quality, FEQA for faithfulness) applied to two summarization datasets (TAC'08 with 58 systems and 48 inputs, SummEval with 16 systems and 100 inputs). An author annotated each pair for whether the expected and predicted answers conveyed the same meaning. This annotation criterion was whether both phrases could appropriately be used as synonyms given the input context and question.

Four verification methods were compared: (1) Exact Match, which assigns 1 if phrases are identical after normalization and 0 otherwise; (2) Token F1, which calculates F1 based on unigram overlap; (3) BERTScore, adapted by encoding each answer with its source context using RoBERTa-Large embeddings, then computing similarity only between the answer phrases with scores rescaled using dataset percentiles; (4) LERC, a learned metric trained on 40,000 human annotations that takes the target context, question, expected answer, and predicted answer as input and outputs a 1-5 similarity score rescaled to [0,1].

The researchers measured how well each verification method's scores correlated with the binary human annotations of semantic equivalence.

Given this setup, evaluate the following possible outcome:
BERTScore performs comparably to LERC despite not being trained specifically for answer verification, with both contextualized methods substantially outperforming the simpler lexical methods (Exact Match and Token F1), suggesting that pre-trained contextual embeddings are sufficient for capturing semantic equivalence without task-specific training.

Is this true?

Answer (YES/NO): NO